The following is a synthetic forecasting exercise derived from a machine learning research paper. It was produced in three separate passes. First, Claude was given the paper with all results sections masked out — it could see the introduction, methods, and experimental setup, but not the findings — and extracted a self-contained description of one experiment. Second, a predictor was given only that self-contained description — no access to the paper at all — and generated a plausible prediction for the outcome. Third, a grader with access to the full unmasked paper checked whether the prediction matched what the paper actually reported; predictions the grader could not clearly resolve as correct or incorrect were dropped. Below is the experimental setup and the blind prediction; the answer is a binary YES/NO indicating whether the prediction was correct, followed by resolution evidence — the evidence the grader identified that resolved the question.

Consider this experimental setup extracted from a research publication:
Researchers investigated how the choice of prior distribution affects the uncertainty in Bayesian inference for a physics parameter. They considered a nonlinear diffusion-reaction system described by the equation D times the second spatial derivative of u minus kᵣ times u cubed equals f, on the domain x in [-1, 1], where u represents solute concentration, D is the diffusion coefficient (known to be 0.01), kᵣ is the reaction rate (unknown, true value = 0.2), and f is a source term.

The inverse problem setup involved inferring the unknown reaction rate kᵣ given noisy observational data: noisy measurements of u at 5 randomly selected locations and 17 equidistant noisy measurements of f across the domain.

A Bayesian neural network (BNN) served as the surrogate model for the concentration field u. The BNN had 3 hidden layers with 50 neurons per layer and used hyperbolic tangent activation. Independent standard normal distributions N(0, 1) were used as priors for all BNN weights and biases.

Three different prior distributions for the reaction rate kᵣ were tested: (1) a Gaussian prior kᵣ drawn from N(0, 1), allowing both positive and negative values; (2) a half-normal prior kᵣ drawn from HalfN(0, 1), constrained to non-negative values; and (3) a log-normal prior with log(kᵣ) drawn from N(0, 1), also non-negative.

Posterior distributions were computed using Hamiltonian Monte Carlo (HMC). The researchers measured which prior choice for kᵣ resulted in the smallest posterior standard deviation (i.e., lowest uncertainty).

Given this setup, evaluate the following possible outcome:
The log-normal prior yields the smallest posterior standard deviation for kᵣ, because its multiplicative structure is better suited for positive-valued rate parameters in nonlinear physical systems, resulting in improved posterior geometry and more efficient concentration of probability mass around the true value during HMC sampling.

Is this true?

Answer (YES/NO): NO